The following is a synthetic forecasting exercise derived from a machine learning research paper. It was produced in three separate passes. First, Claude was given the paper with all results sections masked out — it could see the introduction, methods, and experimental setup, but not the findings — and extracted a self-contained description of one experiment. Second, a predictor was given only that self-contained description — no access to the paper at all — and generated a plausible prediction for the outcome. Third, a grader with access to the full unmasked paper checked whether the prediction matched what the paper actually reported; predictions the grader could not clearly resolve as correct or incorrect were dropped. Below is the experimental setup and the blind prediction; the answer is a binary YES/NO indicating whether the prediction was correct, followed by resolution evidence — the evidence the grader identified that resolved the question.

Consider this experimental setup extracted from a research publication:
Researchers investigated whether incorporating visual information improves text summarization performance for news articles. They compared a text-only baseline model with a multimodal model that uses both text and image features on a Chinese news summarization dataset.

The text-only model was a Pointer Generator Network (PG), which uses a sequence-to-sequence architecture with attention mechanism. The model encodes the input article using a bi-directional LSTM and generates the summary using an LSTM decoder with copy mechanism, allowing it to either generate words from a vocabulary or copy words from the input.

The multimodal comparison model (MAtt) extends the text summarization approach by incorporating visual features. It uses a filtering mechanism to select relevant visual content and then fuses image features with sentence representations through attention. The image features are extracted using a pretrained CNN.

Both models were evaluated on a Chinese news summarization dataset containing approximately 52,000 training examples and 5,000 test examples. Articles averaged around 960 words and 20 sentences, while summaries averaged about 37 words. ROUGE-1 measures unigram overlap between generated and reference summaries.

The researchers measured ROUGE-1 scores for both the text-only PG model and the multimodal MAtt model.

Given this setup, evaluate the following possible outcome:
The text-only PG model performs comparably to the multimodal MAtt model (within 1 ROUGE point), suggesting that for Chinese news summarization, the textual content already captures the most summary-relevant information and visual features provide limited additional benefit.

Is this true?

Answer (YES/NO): NO